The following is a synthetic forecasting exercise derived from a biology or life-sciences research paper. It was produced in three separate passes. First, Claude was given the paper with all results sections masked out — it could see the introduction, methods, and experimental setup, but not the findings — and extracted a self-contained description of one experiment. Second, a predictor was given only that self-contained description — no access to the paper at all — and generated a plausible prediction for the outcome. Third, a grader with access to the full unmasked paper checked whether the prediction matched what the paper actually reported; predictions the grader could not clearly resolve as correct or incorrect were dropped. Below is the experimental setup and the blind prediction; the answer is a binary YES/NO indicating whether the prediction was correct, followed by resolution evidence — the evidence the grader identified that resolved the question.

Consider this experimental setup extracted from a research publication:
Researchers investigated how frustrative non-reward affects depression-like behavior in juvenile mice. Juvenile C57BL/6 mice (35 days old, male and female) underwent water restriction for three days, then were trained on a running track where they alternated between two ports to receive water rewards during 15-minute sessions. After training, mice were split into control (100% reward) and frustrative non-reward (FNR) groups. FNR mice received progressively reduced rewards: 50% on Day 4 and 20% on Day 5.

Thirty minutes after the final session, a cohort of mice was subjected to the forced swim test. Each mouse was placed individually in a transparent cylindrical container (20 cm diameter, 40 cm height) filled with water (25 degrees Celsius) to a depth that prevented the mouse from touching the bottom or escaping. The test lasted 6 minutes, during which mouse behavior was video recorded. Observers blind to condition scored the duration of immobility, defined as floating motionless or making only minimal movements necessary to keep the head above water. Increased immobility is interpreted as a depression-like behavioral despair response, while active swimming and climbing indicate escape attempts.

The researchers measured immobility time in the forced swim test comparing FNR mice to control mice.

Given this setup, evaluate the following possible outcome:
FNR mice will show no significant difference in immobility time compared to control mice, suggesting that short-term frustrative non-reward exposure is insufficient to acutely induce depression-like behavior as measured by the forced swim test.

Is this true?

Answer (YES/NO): YES